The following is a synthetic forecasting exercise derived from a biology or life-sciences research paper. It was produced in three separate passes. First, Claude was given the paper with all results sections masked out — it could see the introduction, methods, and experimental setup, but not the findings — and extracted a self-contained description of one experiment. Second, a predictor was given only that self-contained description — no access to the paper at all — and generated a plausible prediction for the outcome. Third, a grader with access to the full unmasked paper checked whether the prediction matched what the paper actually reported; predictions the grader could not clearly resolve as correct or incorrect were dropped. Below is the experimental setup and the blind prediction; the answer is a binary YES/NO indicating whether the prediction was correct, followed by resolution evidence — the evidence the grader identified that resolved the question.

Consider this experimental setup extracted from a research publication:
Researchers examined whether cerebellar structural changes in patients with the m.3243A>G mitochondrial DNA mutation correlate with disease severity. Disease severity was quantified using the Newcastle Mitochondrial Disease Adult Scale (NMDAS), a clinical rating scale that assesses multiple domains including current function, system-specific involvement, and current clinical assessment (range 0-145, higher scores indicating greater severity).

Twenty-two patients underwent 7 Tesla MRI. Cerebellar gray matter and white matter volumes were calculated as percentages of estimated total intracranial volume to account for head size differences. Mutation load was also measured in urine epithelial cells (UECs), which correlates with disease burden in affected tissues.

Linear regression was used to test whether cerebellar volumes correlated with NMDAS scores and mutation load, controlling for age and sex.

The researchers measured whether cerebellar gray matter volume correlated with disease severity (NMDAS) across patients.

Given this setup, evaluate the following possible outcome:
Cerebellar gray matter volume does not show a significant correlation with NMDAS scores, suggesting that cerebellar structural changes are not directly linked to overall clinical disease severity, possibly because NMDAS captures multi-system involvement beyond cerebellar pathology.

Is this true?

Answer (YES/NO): NO